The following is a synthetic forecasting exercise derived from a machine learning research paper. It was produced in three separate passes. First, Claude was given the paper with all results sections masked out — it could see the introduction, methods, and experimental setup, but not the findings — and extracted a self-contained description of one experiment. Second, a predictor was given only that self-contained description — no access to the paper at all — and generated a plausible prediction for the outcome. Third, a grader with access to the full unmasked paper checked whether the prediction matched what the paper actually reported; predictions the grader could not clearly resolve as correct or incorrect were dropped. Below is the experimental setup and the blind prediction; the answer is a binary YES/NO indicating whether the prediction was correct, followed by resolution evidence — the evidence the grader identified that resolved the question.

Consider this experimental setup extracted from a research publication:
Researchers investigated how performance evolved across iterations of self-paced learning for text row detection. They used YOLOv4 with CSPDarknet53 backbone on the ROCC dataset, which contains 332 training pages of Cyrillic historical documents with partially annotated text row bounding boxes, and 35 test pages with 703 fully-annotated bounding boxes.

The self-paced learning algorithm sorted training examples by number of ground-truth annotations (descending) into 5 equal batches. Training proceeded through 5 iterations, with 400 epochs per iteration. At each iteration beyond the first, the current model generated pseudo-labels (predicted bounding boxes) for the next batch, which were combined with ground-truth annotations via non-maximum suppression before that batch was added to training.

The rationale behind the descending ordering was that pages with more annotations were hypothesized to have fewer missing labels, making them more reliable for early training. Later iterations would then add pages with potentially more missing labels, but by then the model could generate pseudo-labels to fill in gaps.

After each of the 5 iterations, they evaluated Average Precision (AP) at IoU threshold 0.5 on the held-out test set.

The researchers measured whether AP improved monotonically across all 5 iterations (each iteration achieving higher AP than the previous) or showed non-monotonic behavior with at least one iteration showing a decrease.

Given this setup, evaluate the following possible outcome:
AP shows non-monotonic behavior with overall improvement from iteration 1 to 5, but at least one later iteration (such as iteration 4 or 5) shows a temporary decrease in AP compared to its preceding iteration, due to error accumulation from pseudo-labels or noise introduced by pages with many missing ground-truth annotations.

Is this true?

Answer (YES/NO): NO